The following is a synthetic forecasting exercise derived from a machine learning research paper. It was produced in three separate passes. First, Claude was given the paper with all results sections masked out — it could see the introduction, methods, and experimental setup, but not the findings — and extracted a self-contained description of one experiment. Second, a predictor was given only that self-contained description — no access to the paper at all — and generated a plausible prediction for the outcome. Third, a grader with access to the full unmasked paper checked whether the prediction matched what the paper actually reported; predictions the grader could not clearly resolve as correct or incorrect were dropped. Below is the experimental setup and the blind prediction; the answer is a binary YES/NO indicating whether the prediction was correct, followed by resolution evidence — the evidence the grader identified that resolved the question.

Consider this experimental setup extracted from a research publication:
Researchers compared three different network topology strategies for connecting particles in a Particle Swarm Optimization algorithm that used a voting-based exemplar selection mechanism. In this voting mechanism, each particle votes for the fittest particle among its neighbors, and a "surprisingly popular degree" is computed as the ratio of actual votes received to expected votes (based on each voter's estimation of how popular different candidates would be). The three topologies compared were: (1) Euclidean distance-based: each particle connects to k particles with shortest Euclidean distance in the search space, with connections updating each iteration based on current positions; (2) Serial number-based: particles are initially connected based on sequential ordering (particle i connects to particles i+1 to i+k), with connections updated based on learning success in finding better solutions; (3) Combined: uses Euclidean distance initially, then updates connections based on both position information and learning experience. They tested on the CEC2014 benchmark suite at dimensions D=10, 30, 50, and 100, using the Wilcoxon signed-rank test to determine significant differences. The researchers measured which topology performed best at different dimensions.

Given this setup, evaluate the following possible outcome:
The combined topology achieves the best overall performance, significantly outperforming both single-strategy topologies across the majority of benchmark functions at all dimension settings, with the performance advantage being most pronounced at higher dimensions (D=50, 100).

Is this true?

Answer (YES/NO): NO